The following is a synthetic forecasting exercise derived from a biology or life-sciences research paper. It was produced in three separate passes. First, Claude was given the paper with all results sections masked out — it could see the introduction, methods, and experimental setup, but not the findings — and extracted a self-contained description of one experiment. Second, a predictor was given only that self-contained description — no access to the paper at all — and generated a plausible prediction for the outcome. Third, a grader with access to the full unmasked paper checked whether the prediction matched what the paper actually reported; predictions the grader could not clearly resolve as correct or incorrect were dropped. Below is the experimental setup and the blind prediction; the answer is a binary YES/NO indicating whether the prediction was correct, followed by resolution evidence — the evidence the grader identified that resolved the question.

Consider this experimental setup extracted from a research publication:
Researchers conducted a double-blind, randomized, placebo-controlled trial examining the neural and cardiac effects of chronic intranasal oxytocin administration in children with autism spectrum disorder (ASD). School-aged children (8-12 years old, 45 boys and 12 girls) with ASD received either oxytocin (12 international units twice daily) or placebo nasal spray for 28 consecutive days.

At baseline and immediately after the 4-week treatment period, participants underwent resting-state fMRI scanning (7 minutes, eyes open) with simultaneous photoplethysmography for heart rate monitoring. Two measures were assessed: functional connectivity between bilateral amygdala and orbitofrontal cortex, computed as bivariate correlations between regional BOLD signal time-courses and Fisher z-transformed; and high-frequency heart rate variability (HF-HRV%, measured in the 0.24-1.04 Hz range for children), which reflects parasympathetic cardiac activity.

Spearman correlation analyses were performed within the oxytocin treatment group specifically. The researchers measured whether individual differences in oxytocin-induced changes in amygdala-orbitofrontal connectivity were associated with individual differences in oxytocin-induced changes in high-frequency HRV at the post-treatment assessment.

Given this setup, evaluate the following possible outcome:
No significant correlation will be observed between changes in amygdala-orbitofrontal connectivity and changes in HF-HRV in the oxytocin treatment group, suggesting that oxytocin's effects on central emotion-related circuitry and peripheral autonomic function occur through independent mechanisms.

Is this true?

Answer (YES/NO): NO